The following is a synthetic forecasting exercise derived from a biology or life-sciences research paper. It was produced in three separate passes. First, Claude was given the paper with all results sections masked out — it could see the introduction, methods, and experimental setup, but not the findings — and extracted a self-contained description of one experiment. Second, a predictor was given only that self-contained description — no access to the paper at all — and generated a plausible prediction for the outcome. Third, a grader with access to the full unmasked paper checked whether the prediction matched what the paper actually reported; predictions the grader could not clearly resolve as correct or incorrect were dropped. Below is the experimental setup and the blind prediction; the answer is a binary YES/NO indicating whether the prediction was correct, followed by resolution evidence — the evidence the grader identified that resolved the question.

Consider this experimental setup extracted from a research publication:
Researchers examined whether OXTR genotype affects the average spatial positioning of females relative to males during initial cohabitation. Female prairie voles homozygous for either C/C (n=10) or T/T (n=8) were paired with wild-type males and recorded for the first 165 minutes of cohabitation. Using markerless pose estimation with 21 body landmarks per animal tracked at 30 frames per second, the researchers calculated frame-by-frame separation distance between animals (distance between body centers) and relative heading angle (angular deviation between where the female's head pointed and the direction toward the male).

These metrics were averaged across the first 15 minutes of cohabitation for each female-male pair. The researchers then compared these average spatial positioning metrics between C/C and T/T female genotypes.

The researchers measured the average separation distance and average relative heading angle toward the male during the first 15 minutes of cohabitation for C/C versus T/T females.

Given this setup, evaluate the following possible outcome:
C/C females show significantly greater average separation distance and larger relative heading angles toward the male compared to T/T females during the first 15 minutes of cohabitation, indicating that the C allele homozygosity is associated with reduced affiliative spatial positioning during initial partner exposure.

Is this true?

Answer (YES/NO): NO